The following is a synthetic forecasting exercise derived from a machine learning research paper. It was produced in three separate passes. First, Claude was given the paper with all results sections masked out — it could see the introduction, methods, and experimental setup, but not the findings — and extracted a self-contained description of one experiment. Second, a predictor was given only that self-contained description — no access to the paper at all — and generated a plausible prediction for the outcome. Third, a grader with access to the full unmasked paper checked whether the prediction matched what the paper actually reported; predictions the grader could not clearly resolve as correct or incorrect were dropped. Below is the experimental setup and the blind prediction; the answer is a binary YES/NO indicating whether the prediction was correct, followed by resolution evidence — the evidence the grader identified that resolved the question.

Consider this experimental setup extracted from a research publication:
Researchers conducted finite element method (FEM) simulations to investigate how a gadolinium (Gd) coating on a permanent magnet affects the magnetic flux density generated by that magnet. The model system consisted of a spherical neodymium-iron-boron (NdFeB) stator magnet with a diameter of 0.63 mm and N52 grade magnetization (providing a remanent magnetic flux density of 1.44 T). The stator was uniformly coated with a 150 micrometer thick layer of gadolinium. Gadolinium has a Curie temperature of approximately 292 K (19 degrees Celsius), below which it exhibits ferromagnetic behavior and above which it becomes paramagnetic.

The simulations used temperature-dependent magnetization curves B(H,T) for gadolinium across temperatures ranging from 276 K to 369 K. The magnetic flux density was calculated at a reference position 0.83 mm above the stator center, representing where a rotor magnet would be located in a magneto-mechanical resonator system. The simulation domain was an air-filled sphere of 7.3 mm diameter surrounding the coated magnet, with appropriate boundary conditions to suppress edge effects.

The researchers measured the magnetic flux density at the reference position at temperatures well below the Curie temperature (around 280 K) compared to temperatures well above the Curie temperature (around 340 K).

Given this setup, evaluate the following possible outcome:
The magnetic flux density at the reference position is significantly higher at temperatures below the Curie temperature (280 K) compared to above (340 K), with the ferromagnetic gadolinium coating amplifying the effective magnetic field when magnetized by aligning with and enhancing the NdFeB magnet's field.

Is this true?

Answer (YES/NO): NO